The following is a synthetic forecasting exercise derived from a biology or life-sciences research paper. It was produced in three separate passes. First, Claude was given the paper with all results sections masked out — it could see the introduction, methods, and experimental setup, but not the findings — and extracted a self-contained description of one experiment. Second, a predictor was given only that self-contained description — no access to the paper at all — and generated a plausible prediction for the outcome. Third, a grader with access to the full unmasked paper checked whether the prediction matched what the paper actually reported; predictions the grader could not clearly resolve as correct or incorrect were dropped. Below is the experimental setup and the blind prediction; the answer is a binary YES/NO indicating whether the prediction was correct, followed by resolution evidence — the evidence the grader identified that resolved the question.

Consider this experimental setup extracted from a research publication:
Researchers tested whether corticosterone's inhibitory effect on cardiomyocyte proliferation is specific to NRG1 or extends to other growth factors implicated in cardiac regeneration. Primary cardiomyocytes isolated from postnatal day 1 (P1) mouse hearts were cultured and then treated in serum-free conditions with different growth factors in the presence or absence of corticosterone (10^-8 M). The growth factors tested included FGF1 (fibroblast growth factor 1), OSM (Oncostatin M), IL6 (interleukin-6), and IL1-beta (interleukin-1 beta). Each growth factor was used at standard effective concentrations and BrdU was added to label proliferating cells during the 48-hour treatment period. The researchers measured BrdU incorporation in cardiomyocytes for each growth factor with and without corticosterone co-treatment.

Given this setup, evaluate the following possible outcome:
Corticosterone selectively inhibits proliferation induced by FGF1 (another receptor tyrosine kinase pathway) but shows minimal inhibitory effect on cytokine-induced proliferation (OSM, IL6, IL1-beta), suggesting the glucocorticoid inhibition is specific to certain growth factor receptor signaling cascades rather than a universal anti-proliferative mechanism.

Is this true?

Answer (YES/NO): NO